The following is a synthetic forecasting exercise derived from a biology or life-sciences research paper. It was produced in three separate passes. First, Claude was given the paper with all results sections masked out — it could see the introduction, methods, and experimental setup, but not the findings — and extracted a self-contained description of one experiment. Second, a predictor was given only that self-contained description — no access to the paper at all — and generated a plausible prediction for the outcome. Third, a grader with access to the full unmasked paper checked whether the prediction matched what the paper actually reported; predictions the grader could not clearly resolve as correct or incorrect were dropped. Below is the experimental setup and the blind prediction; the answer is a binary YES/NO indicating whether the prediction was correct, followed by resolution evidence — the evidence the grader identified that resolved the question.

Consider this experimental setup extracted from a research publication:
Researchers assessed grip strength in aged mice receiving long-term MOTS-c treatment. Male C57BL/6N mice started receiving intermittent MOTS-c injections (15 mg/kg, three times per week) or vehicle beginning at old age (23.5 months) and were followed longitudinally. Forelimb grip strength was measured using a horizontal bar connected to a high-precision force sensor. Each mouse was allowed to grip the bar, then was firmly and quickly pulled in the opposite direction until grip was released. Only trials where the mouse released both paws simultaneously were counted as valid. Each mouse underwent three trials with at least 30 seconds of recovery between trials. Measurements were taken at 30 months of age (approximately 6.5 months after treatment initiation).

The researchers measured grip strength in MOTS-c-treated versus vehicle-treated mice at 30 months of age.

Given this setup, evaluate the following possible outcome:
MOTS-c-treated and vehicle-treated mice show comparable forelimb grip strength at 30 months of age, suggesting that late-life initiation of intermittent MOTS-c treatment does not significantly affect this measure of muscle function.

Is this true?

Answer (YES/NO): NO